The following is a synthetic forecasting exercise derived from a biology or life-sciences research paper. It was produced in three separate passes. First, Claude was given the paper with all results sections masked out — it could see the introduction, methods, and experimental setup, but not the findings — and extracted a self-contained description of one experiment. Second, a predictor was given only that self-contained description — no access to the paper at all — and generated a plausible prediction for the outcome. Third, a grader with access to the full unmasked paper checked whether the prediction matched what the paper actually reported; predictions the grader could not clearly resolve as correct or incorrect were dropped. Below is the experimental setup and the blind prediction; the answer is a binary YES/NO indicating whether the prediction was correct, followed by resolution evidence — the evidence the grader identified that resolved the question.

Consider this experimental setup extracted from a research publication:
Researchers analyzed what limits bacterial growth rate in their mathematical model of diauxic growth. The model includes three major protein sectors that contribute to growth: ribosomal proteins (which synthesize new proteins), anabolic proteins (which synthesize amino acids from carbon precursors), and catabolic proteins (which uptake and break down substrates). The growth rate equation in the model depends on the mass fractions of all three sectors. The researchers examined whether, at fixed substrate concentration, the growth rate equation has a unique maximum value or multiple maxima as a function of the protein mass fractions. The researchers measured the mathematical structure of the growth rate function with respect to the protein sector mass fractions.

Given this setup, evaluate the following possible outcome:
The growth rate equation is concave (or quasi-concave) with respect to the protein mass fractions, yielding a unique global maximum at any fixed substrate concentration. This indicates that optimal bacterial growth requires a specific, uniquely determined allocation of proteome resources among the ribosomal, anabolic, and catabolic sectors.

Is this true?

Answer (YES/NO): YES